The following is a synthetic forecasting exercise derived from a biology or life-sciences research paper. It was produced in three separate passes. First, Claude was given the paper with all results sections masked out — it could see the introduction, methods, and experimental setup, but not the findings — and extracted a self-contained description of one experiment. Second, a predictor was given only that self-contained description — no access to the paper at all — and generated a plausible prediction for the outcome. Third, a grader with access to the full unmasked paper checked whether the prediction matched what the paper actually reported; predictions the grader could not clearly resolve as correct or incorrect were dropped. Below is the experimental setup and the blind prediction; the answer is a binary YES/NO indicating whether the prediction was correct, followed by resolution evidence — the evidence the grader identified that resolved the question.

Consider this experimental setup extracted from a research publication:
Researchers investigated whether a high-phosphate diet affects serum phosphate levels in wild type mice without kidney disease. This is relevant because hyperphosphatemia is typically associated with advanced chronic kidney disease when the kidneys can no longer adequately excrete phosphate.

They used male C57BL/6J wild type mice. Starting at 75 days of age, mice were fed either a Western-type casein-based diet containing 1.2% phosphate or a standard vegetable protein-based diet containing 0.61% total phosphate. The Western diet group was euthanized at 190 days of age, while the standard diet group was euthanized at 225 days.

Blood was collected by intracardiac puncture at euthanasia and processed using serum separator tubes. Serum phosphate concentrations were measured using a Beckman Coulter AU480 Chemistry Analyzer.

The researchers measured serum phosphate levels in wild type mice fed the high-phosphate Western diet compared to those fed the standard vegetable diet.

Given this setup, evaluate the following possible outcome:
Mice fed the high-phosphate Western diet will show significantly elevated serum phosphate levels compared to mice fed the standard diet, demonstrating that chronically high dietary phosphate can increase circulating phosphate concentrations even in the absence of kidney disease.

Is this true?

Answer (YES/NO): NO